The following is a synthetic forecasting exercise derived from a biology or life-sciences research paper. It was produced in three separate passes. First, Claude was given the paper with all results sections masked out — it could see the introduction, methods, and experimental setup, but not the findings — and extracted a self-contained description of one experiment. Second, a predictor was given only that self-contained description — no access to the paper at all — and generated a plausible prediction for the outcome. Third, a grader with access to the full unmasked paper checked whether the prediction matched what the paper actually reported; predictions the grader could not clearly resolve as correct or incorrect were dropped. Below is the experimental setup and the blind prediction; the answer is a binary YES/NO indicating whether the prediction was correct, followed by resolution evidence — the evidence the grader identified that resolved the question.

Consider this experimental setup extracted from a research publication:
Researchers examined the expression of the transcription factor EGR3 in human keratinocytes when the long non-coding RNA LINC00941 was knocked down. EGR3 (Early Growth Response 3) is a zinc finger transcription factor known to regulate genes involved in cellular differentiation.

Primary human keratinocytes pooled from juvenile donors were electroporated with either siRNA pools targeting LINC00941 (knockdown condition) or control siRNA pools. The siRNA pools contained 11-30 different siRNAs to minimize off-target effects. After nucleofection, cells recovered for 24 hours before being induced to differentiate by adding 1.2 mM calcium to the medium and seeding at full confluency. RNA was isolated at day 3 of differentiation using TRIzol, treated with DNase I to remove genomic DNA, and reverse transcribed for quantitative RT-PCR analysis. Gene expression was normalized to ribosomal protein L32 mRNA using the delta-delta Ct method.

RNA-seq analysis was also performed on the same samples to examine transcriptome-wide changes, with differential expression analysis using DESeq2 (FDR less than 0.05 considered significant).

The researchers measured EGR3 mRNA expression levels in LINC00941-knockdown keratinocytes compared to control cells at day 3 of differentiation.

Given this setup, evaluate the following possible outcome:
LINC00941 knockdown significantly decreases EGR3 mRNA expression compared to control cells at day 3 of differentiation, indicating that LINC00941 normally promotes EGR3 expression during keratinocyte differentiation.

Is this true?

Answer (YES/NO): NO